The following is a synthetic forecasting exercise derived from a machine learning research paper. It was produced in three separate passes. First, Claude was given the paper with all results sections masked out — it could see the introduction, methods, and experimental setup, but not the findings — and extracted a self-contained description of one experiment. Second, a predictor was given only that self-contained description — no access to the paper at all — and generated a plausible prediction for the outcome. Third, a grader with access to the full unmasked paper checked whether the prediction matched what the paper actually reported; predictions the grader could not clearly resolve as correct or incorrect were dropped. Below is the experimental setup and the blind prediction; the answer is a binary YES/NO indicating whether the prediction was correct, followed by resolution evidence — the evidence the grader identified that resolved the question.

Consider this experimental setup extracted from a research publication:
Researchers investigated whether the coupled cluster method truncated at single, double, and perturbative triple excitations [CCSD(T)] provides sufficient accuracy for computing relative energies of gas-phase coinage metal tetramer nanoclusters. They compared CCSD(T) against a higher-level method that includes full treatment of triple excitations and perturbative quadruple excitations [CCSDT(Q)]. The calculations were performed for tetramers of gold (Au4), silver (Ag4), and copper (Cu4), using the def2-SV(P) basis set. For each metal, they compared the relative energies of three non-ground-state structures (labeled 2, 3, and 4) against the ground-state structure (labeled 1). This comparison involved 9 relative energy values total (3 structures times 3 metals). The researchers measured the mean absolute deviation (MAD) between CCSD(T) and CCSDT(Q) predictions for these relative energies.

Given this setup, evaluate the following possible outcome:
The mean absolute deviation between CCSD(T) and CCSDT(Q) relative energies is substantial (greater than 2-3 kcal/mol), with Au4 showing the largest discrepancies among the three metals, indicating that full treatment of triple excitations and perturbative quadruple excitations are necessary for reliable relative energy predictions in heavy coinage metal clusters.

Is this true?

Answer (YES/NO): NO